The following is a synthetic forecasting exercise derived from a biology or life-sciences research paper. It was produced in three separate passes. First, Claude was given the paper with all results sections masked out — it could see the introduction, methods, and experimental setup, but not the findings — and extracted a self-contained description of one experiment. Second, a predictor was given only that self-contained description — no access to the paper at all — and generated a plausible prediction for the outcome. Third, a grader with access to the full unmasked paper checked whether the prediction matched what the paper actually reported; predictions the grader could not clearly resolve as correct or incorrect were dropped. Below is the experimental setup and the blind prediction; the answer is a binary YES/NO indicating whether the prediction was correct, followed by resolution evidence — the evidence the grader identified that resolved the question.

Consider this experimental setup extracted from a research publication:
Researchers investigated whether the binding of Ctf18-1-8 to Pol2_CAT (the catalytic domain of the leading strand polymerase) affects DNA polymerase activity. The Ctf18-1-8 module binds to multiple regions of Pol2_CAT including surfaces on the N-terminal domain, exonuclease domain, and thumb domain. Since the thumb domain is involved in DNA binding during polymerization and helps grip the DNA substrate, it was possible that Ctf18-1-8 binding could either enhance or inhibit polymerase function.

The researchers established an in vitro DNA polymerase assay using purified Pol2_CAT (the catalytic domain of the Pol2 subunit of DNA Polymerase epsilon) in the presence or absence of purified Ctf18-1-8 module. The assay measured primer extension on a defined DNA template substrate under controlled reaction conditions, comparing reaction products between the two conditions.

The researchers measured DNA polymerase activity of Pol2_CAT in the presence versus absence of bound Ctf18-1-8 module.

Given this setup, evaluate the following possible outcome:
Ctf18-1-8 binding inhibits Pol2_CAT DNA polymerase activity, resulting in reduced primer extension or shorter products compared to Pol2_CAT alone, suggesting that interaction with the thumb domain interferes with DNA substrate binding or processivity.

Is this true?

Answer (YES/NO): NO